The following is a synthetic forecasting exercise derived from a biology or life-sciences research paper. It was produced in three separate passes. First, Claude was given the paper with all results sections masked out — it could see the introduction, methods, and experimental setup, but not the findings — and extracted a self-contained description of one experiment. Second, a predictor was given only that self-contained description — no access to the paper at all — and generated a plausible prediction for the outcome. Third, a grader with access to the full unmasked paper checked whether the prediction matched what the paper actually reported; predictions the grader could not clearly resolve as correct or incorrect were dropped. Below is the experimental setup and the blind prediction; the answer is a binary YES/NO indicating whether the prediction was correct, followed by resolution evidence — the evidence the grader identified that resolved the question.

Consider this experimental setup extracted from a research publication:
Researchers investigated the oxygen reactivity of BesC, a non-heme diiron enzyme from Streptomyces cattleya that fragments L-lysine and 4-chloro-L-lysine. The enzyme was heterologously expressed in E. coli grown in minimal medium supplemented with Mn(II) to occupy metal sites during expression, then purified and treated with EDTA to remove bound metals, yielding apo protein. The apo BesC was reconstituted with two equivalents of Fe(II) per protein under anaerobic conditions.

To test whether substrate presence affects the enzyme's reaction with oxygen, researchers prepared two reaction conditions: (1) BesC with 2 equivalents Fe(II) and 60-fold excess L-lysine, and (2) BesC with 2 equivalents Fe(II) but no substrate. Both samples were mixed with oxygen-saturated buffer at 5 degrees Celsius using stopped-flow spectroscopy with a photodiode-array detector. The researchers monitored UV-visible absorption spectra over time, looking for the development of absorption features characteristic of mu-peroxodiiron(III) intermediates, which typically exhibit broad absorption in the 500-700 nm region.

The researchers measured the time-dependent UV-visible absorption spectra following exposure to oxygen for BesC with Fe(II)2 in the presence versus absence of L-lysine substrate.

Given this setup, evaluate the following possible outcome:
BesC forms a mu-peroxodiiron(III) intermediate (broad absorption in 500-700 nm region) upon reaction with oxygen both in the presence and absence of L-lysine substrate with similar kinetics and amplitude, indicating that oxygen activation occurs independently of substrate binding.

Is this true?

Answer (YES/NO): NO